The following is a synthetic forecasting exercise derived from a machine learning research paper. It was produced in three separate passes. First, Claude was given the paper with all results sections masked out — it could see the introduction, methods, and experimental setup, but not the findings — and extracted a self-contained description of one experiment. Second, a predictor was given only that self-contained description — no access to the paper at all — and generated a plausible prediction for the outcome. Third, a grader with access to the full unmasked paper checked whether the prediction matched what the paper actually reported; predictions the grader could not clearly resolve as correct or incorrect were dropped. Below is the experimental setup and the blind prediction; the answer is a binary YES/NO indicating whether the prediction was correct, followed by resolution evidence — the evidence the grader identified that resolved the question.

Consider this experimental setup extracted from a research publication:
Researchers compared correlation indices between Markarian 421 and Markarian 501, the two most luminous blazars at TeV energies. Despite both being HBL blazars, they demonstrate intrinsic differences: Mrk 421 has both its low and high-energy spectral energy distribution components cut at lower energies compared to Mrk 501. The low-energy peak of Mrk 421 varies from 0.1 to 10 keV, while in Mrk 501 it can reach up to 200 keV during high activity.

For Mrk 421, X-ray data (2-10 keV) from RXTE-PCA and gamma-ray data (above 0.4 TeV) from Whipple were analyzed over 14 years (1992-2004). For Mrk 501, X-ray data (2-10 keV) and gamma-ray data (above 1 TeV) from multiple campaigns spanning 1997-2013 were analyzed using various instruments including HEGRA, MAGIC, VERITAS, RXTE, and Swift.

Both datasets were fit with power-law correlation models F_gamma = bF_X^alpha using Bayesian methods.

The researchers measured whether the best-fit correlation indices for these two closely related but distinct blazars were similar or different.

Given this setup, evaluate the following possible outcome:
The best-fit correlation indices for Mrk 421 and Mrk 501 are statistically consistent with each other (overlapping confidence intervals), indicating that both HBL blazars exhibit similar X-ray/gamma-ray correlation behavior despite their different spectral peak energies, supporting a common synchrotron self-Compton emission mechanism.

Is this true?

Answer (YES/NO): NO